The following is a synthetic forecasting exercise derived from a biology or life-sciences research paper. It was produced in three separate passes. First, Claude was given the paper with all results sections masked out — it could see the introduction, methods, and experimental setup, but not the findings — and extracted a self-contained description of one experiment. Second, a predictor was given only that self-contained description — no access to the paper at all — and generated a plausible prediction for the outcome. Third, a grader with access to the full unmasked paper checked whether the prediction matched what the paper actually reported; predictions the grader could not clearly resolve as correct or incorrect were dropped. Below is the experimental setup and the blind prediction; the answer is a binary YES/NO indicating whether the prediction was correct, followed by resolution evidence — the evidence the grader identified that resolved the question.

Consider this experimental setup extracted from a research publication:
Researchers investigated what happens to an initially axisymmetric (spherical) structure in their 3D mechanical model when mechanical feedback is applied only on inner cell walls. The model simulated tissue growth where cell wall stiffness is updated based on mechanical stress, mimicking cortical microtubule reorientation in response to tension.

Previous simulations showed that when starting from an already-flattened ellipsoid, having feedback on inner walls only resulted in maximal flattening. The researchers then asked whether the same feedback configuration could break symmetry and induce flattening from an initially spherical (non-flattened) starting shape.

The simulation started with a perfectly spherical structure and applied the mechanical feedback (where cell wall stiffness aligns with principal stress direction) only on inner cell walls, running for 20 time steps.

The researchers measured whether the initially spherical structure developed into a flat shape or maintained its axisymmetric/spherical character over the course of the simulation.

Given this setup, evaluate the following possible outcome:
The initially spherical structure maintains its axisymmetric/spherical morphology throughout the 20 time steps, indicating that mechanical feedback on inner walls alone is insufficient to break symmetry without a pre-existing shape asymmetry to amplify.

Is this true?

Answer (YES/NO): YES